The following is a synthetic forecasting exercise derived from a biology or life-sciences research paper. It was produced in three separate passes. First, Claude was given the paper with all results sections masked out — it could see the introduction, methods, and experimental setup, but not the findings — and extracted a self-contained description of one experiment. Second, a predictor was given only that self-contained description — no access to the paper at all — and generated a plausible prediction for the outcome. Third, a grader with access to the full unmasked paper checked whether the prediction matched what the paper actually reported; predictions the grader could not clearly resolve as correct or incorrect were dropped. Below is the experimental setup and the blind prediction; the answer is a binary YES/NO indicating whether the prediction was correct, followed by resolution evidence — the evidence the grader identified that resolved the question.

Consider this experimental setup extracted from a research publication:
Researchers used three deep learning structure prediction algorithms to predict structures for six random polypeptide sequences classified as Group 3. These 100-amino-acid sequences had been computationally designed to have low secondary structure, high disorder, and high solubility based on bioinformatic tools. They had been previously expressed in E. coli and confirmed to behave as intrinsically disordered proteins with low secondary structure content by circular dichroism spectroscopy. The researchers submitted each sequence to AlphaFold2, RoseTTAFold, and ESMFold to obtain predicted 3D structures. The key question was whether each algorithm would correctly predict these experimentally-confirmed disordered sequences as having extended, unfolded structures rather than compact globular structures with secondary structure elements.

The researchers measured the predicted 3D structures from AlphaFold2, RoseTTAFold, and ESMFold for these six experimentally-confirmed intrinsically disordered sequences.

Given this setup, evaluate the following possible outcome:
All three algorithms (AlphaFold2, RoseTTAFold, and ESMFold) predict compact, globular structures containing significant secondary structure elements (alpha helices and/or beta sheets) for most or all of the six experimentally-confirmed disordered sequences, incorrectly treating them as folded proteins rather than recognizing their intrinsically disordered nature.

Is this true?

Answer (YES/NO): NO